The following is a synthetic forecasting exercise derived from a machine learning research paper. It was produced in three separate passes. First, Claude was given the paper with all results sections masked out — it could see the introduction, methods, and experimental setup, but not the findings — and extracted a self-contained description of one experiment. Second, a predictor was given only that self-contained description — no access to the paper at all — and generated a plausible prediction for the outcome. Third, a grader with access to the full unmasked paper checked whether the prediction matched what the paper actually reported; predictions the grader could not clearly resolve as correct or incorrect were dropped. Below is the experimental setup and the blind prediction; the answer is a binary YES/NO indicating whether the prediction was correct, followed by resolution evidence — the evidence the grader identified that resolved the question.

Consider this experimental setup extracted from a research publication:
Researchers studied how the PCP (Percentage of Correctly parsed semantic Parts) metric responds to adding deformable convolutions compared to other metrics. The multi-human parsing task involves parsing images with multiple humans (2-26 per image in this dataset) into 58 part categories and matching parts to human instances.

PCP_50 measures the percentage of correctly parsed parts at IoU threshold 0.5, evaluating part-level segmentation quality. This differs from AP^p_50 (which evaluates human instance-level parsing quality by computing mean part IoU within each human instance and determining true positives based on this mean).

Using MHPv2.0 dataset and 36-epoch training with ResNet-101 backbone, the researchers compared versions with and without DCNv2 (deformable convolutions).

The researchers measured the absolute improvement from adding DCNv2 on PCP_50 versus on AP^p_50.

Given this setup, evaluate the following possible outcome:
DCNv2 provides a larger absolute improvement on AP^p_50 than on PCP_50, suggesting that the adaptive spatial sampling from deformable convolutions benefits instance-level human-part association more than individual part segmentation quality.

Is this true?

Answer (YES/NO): NO